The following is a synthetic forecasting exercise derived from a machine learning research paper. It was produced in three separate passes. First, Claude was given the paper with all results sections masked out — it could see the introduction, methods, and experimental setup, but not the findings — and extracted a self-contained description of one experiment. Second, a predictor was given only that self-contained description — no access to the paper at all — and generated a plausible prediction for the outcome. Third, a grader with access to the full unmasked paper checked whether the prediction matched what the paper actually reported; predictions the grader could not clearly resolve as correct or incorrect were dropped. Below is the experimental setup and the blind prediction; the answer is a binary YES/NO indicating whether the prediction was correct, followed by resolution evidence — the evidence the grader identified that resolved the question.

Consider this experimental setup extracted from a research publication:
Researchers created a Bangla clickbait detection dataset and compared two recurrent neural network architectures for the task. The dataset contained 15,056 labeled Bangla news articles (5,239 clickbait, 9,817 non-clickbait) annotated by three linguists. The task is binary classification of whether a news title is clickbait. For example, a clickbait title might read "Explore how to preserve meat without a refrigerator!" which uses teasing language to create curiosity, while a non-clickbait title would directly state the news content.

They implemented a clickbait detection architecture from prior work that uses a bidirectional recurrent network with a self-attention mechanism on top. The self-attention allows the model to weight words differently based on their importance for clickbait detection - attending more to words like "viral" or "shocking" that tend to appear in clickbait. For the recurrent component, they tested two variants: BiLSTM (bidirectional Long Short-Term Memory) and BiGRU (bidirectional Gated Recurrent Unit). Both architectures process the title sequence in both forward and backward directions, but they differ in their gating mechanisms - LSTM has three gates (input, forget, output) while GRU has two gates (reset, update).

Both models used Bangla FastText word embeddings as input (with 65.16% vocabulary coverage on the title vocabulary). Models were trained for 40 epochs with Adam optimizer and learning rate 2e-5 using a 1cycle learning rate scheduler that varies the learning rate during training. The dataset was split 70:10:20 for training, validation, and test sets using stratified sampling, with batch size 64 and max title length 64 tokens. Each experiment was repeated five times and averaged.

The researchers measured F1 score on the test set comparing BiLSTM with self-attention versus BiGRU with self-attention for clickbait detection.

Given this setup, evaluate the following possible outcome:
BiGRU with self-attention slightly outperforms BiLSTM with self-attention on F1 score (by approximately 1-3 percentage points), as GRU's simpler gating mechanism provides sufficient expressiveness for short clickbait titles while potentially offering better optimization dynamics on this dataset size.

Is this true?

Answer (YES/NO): NO